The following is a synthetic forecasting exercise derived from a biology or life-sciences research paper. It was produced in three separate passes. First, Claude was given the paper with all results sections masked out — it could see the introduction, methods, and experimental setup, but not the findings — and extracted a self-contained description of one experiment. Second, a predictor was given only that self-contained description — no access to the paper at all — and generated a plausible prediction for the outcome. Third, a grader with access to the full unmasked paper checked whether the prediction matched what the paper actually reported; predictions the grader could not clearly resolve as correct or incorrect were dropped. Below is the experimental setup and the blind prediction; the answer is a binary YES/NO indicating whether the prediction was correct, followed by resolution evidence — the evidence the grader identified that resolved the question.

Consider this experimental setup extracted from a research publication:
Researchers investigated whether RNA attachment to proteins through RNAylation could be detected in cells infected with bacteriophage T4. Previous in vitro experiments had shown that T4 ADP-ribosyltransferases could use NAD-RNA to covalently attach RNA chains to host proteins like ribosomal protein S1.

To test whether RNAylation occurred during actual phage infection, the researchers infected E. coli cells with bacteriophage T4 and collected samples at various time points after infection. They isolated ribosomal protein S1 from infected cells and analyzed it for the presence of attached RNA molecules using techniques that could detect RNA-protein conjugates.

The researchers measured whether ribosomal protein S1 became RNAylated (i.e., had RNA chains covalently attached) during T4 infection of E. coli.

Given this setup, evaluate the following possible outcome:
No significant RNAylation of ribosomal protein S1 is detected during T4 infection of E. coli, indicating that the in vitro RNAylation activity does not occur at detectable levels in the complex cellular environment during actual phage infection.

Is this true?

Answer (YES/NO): NO